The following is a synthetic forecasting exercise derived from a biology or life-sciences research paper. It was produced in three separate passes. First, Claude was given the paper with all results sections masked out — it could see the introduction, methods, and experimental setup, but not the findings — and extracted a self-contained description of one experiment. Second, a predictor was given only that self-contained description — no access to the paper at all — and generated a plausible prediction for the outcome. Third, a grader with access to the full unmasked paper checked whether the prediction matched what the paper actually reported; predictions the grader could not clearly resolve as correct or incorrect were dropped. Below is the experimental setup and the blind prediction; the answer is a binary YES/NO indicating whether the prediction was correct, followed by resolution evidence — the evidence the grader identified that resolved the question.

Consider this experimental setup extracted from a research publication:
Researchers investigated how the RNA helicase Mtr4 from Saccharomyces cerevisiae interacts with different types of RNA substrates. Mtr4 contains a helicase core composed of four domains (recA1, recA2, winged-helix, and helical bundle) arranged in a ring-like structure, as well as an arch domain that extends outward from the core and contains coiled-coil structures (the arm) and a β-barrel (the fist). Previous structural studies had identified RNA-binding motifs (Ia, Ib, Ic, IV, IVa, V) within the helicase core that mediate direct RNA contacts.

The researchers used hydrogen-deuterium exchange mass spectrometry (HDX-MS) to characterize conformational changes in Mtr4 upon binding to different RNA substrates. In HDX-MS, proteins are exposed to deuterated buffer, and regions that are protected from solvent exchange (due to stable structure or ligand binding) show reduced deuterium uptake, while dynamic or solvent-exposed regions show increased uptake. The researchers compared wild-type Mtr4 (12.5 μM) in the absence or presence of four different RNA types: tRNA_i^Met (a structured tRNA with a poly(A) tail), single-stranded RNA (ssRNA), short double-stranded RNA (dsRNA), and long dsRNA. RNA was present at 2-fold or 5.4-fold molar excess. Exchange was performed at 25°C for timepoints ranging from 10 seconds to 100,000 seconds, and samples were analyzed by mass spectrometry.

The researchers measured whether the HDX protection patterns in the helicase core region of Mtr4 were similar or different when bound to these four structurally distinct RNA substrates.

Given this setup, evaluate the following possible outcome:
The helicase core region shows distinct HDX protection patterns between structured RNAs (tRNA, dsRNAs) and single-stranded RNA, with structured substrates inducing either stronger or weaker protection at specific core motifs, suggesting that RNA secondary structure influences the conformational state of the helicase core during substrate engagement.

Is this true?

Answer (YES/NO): NO